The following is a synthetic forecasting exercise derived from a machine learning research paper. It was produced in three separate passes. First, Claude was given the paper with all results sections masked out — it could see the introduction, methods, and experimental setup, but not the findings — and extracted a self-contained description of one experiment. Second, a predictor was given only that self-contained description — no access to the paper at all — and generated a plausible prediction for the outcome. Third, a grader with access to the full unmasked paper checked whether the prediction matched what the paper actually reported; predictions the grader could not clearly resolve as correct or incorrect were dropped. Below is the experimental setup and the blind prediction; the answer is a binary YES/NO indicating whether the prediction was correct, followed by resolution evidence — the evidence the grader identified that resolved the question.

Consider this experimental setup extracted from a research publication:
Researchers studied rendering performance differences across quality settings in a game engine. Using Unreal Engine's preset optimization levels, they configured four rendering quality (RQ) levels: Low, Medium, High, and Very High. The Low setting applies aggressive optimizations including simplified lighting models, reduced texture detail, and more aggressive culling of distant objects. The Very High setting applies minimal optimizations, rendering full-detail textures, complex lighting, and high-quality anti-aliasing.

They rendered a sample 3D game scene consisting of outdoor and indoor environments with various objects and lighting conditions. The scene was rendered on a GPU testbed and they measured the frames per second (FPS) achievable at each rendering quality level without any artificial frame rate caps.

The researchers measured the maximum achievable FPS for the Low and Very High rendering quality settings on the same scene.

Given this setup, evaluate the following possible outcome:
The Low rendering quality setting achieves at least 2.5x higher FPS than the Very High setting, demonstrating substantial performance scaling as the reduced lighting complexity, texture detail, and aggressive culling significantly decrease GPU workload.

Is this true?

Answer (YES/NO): YES